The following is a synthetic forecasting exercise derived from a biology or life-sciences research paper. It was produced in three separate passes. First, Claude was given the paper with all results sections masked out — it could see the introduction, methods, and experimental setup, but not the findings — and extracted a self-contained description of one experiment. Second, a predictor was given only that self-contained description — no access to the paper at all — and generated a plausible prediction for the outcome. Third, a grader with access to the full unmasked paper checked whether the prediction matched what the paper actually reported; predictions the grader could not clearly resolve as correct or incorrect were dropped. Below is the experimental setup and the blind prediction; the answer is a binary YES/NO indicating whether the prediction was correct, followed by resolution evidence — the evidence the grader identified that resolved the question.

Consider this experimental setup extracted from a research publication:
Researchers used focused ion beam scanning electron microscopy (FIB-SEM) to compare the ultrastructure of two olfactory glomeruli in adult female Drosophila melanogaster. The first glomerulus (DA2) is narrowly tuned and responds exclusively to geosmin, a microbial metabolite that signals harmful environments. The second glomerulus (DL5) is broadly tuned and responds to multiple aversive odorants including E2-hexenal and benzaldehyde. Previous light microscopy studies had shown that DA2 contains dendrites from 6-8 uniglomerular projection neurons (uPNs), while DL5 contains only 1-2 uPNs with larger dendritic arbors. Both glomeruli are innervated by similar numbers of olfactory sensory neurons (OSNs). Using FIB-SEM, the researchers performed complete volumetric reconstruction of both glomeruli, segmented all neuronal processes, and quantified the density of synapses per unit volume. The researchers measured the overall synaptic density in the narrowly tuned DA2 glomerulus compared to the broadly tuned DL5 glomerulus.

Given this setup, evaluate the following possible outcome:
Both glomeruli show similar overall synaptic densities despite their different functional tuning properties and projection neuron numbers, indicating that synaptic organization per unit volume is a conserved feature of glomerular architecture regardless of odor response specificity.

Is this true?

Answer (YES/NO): NO